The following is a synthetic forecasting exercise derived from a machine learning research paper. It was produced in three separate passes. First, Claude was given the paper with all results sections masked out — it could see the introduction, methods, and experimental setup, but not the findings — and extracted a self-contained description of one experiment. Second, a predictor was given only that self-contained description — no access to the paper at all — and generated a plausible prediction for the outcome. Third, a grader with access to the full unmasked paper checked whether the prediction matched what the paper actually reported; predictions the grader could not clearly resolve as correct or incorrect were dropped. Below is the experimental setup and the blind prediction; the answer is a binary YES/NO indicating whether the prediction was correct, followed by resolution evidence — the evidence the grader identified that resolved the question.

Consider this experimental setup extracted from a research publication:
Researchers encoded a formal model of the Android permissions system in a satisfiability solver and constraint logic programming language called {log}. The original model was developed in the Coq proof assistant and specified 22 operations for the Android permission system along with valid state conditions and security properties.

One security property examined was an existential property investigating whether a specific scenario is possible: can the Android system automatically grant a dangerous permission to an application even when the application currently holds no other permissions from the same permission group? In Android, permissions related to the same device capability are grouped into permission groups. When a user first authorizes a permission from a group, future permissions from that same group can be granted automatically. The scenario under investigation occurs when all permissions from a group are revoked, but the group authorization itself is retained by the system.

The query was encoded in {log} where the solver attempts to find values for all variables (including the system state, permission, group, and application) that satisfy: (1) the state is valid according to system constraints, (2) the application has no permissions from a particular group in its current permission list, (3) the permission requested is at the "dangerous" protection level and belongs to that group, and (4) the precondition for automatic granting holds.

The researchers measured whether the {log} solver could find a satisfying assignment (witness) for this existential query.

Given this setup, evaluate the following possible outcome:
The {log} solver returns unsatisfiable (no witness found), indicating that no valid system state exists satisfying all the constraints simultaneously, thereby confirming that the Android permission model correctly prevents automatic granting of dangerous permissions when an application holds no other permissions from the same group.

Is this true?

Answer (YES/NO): NO